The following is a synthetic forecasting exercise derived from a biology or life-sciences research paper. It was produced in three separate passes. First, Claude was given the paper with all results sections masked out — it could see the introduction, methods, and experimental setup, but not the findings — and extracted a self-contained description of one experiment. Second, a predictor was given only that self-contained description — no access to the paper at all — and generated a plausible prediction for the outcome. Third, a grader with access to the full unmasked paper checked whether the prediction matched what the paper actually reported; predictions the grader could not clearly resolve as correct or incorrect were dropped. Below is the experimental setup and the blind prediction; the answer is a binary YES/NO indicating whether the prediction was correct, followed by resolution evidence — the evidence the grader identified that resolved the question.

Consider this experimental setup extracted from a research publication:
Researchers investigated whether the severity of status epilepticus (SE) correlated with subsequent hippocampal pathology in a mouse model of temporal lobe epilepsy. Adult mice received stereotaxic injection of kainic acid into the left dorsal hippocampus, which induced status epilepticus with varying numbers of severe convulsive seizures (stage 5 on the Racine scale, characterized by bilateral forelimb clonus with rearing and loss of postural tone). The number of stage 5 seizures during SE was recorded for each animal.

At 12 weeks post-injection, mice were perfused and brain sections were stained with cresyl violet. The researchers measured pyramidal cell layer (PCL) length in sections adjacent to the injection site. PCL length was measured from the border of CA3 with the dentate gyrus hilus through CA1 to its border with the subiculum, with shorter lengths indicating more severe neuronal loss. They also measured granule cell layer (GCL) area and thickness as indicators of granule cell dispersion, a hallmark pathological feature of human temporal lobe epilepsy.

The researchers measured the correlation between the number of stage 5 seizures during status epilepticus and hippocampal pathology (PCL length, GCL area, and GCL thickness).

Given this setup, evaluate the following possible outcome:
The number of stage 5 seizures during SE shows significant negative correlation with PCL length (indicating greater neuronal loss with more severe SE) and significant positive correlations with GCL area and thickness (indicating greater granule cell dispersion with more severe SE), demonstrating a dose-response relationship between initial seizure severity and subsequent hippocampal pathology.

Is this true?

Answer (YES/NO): NO